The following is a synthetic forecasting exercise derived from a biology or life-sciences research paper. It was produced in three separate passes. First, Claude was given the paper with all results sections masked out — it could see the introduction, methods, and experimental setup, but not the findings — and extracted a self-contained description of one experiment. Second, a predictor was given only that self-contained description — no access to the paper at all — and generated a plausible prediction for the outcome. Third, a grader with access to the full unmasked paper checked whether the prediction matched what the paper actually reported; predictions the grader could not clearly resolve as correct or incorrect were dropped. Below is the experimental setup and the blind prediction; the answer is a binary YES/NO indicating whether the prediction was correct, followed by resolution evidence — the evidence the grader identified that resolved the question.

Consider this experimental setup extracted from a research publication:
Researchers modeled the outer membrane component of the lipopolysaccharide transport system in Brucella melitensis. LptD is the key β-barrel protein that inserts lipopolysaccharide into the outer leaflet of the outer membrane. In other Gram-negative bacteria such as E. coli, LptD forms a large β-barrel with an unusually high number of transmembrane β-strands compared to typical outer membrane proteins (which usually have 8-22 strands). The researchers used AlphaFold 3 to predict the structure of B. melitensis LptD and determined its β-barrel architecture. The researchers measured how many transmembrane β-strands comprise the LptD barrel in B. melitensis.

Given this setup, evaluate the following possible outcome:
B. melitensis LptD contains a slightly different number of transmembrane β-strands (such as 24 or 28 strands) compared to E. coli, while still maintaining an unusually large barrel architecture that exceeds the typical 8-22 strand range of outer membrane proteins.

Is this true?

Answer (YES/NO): NO